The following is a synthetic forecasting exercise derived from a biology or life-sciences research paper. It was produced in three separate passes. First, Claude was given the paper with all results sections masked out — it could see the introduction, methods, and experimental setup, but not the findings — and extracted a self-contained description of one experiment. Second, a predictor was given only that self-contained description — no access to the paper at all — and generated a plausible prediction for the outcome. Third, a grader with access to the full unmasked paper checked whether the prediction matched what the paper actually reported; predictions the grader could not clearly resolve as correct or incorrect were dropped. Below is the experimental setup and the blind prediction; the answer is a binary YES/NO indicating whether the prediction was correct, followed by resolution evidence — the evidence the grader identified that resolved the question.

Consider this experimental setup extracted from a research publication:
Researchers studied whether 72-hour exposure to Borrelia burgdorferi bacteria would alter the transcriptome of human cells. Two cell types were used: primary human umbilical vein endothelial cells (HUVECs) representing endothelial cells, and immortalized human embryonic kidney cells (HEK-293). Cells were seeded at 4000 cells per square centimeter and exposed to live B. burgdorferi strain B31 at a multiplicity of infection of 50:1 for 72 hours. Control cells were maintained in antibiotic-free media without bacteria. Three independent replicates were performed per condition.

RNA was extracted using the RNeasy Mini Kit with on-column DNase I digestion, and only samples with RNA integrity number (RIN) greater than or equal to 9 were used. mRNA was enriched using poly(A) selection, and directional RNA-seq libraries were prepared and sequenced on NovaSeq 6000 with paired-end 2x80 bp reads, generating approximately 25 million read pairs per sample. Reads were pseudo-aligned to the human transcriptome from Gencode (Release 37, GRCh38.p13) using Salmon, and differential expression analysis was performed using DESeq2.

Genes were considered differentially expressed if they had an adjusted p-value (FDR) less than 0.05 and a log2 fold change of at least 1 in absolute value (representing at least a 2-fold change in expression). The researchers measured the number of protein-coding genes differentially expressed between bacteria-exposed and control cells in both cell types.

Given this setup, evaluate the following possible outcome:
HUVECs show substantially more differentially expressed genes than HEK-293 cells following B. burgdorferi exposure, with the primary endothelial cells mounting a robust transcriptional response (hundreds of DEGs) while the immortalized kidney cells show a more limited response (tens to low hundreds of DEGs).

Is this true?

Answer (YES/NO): NO